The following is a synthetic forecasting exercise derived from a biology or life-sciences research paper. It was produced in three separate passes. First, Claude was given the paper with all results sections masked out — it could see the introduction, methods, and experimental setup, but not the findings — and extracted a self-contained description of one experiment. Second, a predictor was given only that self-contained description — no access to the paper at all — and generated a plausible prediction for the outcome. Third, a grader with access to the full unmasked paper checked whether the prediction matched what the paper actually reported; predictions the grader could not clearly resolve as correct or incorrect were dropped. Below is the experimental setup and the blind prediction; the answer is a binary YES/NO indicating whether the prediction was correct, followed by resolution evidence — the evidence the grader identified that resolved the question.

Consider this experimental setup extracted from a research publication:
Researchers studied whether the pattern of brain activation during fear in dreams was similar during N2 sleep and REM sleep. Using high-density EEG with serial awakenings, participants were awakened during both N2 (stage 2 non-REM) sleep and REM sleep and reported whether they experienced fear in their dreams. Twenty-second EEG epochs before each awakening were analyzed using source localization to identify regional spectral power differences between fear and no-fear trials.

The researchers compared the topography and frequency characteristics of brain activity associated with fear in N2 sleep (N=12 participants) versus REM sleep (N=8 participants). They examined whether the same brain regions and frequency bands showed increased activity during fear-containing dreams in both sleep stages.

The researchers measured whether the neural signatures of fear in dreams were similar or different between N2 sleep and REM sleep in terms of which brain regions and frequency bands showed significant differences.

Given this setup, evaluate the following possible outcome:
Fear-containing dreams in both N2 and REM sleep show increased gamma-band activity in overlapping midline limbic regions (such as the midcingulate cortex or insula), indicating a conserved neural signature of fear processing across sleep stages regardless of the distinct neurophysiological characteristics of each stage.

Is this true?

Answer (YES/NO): NO